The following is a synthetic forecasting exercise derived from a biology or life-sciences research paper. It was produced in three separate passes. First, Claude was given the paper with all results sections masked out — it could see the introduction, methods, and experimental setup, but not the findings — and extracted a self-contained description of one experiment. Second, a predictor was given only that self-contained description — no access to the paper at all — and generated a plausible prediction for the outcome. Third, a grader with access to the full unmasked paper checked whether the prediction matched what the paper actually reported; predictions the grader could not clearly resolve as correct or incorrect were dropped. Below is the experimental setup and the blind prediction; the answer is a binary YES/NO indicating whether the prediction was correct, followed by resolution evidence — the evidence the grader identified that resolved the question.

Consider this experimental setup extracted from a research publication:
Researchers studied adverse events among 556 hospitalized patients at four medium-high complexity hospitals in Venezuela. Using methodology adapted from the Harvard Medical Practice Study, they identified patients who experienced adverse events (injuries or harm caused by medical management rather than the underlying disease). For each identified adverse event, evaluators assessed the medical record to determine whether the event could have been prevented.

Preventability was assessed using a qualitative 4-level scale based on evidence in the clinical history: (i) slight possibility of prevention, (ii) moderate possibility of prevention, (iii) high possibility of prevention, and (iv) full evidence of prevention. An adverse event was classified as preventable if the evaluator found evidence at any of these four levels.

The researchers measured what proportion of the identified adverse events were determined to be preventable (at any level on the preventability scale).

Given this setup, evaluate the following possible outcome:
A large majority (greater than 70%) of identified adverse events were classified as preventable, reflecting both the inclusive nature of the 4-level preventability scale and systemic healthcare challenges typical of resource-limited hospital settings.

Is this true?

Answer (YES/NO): YES